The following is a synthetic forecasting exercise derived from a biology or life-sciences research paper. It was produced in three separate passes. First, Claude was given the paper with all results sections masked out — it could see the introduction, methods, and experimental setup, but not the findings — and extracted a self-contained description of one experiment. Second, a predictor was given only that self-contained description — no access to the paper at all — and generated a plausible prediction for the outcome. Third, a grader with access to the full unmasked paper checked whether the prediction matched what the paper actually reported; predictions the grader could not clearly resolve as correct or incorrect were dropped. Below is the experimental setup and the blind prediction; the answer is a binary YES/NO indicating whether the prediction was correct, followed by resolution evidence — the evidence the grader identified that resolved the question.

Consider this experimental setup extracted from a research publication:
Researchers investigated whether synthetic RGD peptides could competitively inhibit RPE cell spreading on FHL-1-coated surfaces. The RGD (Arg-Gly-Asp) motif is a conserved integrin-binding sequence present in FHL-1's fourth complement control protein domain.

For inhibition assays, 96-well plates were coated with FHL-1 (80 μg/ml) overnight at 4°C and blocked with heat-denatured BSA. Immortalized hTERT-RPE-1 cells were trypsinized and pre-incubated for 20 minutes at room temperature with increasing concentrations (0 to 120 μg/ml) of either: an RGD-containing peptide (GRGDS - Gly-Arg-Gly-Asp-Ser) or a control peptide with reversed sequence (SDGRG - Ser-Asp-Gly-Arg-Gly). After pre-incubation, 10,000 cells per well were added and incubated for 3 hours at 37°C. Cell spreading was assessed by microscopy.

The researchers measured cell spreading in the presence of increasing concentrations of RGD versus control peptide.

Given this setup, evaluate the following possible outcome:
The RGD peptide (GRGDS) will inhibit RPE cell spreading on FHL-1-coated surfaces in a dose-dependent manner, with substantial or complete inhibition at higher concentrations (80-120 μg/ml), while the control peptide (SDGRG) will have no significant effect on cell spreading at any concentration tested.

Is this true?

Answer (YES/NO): YES